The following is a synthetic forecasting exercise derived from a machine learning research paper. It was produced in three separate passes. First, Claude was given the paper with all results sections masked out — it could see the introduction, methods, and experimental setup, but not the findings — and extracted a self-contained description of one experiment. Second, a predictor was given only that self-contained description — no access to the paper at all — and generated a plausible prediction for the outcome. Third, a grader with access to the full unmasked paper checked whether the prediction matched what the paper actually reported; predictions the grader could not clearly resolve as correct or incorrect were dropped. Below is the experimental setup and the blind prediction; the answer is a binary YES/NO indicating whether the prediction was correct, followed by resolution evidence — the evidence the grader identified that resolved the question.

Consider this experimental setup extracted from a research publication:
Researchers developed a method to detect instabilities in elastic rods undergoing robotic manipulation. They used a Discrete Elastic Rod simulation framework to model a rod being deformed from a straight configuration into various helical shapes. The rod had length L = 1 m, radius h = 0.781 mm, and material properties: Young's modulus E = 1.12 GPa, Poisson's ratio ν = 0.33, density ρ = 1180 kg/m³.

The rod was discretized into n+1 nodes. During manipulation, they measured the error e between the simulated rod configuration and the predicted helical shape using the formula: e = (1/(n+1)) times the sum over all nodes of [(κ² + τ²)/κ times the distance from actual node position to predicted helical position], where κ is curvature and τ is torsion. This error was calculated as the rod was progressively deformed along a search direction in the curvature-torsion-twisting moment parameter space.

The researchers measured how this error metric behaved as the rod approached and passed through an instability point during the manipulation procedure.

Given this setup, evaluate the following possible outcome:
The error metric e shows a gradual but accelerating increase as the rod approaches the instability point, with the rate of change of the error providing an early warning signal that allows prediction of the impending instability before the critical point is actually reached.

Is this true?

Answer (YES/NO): NO